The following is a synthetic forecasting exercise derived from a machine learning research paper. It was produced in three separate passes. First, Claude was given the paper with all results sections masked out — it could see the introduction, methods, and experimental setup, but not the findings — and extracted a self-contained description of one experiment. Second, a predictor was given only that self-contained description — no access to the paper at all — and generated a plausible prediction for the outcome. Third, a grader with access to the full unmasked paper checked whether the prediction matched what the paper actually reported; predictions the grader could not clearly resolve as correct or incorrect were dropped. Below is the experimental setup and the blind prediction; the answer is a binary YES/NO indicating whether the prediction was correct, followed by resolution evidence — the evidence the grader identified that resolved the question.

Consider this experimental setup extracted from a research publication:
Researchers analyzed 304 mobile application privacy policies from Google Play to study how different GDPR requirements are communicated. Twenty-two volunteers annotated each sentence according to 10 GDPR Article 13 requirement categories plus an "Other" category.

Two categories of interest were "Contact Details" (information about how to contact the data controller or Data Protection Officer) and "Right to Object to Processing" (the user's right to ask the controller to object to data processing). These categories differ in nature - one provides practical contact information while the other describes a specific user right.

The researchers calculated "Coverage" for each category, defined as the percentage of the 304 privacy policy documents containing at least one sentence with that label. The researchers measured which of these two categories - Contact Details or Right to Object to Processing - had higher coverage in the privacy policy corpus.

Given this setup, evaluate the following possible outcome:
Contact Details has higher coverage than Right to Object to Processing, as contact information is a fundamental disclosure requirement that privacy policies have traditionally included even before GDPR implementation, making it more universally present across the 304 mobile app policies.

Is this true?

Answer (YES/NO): YES